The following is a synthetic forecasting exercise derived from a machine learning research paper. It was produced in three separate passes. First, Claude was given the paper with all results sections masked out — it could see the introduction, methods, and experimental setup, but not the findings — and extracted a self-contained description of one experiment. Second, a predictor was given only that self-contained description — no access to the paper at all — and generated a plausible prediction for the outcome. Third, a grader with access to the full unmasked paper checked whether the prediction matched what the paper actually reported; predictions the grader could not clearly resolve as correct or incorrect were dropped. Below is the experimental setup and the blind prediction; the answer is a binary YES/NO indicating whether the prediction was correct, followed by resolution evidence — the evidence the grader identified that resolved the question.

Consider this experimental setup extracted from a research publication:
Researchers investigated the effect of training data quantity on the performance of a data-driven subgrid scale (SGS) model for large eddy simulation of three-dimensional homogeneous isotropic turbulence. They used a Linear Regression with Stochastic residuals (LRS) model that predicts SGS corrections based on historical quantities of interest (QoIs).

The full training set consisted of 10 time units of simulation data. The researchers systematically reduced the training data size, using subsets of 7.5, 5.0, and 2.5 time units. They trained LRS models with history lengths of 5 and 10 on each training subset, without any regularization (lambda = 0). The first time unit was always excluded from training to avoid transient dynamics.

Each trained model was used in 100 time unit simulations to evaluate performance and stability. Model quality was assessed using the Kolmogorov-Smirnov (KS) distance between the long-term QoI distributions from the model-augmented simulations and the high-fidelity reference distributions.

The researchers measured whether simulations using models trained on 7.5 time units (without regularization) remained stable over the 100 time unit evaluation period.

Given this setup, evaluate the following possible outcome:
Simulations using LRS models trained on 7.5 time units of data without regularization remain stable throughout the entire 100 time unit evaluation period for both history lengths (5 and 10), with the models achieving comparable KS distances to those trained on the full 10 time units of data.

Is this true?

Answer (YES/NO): NO